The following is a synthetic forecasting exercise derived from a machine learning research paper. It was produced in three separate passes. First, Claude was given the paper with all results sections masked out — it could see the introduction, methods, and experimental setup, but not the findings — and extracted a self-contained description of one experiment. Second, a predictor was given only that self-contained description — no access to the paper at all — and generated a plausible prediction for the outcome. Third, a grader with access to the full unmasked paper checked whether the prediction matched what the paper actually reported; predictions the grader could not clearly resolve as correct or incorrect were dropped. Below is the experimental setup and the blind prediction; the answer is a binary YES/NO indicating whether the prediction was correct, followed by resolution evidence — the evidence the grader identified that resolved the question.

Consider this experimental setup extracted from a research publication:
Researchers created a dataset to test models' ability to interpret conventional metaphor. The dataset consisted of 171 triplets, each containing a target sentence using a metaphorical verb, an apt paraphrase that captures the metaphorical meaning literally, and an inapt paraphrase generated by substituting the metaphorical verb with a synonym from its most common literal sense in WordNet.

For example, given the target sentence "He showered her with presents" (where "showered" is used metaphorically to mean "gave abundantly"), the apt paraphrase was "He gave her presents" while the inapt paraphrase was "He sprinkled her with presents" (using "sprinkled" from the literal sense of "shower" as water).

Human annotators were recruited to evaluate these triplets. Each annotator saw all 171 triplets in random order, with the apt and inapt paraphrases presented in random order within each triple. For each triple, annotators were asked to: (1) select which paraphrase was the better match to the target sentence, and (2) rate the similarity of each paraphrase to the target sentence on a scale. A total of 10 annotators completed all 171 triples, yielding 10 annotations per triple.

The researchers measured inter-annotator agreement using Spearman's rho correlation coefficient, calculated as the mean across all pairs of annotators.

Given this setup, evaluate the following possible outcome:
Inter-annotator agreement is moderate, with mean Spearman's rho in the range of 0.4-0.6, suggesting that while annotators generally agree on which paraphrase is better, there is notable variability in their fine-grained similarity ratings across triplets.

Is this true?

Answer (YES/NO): YES